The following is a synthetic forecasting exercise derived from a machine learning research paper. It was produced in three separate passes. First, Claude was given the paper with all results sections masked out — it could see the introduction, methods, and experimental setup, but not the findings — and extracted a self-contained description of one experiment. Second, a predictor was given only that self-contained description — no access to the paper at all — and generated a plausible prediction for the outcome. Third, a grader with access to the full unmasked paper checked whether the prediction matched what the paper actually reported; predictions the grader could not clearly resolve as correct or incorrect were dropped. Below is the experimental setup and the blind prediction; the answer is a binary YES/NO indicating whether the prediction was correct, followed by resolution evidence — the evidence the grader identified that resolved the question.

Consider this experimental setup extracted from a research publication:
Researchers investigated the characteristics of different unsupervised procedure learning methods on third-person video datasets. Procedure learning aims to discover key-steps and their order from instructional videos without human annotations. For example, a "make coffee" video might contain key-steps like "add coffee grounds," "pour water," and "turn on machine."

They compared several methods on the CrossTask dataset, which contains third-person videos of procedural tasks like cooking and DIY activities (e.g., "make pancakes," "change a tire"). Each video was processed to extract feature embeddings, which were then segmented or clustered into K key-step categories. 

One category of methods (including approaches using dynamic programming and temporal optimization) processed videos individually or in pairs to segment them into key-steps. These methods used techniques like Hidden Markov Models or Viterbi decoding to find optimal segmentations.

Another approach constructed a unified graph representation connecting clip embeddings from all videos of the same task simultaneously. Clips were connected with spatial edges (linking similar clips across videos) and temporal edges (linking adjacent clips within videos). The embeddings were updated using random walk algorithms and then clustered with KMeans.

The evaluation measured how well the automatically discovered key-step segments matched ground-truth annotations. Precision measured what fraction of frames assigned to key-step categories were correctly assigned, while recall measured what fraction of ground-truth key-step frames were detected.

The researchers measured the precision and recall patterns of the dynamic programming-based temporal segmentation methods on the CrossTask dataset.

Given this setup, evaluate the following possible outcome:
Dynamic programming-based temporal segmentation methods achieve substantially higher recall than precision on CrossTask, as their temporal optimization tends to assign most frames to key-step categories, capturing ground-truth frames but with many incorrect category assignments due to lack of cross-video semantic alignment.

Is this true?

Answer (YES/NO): YES